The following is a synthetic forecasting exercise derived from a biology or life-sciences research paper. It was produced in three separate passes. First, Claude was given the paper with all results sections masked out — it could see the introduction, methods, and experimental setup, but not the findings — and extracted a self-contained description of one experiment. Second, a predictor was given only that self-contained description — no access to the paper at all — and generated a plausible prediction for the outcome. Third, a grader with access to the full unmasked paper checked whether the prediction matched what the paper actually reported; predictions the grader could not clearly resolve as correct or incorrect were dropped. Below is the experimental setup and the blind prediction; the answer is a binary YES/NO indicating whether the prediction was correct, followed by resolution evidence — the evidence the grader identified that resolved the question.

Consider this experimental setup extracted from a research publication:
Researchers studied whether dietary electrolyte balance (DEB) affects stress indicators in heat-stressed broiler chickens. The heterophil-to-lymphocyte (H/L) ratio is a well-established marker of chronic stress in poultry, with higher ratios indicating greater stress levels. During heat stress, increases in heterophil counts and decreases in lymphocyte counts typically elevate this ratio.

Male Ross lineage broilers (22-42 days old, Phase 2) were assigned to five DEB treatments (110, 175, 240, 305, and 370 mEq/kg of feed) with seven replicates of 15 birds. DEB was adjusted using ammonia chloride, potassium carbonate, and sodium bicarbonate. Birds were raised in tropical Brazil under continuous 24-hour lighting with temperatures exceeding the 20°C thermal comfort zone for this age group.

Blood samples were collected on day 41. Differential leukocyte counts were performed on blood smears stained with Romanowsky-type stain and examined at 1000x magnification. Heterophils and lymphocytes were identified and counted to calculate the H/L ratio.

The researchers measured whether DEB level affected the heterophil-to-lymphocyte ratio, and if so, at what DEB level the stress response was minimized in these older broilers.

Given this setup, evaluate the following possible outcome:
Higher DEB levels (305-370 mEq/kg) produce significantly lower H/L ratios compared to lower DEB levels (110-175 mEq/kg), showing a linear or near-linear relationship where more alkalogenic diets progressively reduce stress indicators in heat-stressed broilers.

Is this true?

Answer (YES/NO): NO